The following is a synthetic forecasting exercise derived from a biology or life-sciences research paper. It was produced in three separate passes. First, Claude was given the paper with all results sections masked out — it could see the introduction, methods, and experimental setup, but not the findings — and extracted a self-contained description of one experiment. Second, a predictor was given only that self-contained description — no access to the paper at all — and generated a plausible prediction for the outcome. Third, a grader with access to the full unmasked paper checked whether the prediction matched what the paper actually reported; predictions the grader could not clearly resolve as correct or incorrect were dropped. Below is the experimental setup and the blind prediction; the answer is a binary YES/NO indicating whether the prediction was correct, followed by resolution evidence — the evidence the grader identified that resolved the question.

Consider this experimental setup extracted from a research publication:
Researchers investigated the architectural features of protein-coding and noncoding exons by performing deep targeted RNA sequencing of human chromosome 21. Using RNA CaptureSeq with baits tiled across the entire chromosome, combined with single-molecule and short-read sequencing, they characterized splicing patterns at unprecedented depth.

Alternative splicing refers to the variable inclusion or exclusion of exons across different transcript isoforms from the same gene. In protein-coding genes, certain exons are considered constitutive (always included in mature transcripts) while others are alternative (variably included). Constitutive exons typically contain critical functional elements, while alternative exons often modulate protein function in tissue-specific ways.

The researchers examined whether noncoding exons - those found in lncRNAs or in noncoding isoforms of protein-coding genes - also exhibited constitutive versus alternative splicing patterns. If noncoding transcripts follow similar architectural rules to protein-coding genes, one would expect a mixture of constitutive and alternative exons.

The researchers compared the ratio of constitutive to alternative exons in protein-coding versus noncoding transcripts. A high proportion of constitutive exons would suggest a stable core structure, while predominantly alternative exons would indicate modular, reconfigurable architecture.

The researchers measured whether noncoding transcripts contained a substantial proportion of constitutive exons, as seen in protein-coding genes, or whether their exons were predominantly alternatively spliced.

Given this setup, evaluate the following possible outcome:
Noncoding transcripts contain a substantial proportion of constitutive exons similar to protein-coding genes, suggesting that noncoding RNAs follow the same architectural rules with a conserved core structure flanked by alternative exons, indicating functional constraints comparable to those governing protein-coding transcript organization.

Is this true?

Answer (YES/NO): NO